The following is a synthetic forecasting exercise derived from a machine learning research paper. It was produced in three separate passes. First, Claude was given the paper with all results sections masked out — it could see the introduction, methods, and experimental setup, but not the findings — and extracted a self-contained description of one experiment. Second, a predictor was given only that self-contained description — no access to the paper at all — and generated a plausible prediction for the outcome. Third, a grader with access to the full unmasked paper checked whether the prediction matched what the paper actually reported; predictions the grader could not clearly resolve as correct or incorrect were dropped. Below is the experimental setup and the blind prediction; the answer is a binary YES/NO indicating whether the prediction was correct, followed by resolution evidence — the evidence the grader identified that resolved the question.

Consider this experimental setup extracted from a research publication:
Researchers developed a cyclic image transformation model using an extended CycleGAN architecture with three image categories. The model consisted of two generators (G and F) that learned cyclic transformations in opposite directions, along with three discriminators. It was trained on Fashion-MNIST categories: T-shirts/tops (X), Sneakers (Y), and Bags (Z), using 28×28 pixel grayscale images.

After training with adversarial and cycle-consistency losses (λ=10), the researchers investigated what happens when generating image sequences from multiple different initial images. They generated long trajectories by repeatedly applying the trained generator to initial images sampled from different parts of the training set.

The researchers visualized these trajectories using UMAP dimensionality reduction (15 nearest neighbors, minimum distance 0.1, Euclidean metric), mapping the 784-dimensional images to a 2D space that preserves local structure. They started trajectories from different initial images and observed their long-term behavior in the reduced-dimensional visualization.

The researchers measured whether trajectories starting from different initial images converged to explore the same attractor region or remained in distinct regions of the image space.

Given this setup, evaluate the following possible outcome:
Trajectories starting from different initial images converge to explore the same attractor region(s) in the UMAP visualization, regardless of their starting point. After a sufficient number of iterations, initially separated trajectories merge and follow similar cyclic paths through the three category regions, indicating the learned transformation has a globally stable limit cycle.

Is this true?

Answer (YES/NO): NO